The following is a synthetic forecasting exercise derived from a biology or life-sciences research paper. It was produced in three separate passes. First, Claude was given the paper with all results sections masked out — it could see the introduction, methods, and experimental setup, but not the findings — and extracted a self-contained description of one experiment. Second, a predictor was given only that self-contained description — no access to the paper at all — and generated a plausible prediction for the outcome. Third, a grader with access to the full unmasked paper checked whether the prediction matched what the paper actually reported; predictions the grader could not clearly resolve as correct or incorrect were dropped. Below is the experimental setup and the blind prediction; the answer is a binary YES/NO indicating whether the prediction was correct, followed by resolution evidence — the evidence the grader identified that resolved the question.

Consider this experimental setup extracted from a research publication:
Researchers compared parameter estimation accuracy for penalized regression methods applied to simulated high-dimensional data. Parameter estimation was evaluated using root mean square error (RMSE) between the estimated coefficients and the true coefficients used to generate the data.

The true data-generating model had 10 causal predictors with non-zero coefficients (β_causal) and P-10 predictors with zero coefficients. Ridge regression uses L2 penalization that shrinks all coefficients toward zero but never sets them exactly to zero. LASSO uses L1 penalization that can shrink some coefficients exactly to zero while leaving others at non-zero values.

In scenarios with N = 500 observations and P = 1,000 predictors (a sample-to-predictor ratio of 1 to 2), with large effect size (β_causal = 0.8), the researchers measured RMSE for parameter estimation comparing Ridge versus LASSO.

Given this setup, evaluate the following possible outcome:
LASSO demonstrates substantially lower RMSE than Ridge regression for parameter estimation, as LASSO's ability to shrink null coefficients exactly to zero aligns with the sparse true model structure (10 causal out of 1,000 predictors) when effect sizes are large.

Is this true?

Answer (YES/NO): NO